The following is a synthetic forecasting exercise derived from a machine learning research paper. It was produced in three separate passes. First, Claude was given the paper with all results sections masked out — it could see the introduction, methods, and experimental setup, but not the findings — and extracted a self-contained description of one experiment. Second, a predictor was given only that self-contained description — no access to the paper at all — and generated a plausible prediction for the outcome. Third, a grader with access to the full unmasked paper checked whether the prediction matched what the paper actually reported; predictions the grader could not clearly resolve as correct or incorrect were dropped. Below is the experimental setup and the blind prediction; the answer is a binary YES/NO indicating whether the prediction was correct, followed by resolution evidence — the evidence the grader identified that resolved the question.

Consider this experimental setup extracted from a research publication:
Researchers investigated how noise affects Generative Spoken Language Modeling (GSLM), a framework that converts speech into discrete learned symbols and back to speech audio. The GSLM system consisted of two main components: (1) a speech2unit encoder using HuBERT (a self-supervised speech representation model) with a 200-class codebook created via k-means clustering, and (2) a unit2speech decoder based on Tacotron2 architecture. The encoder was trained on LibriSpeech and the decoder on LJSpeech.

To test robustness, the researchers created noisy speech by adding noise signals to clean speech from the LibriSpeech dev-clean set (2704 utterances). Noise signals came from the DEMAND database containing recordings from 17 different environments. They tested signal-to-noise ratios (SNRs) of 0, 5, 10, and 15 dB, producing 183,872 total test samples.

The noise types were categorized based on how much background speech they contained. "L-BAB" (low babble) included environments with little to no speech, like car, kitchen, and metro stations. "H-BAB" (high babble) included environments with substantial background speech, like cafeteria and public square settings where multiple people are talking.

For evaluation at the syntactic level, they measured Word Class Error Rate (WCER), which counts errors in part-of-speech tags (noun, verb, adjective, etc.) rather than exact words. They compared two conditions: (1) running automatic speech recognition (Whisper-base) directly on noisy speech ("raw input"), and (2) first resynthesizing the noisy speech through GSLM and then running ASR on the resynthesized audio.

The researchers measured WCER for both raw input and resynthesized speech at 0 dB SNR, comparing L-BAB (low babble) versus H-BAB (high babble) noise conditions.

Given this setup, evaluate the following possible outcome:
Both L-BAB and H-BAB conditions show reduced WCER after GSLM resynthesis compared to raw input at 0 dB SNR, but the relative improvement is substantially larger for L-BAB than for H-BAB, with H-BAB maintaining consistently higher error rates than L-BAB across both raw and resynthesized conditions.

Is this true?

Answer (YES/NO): NO